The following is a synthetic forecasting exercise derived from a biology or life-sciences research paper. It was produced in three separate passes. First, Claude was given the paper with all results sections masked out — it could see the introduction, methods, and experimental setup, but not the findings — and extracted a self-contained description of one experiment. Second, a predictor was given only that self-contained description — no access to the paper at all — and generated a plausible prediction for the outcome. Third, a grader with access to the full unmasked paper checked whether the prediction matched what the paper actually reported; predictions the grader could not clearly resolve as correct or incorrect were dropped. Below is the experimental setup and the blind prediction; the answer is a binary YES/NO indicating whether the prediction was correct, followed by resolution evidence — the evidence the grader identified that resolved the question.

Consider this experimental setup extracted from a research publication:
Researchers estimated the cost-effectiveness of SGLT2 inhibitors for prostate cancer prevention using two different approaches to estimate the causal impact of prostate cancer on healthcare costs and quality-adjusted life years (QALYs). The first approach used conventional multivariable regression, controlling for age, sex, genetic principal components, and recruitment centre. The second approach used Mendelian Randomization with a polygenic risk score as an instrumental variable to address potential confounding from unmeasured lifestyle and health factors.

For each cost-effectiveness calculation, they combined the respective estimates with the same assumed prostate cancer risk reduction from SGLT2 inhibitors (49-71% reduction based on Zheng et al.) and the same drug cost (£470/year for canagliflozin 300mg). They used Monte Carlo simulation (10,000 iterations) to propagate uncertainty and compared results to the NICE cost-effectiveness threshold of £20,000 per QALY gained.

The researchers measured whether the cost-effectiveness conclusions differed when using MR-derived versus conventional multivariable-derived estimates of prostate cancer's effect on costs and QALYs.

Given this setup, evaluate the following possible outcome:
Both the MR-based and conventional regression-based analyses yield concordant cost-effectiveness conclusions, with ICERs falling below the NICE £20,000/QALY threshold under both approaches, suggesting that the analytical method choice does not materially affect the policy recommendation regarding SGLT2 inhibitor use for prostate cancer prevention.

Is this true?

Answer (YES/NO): NO